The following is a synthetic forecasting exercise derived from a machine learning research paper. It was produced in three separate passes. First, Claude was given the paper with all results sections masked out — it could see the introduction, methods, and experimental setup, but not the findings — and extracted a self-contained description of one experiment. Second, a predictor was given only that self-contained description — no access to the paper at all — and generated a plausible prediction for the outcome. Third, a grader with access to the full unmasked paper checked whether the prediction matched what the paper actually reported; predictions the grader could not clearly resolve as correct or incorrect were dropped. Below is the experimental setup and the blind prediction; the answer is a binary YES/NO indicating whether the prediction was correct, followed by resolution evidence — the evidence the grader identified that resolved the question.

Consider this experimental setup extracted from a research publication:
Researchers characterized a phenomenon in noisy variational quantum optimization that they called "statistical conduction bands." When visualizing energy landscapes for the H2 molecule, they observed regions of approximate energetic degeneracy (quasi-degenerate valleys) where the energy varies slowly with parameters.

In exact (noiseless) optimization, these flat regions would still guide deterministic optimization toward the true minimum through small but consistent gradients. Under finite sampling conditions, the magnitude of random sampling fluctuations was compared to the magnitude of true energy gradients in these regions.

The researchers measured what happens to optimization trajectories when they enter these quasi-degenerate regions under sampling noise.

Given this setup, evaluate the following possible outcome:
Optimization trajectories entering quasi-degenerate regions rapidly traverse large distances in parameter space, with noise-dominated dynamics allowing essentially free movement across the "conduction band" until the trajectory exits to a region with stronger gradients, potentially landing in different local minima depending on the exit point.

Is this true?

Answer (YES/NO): NO